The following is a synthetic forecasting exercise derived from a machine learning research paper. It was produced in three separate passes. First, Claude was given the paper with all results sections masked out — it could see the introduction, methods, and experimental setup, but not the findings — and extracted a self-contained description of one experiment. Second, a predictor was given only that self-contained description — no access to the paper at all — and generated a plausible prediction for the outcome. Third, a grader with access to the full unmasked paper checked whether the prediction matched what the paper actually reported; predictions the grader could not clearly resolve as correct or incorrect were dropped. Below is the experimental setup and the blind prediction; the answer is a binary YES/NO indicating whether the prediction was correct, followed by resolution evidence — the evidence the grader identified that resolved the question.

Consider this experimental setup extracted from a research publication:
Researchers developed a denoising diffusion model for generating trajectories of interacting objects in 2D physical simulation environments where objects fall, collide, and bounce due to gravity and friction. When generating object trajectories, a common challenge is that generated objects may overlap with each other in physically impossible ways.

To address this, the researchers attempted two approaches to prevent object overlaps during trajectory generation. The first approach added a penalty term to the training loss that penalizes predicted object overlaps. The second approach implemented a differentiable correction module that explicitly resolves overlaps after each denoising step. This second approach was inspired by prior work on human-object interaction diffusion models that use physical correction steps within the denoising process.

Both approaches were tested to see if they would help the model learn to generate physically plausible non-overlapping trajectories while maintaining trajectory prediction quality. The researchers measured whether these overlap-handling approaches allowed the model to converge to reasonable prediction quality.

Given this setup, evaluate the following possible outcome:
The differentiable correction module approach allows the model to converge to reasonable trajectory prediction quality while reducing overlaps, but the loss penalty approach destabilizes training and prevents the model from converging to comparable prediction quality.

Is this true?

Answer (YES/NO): NO